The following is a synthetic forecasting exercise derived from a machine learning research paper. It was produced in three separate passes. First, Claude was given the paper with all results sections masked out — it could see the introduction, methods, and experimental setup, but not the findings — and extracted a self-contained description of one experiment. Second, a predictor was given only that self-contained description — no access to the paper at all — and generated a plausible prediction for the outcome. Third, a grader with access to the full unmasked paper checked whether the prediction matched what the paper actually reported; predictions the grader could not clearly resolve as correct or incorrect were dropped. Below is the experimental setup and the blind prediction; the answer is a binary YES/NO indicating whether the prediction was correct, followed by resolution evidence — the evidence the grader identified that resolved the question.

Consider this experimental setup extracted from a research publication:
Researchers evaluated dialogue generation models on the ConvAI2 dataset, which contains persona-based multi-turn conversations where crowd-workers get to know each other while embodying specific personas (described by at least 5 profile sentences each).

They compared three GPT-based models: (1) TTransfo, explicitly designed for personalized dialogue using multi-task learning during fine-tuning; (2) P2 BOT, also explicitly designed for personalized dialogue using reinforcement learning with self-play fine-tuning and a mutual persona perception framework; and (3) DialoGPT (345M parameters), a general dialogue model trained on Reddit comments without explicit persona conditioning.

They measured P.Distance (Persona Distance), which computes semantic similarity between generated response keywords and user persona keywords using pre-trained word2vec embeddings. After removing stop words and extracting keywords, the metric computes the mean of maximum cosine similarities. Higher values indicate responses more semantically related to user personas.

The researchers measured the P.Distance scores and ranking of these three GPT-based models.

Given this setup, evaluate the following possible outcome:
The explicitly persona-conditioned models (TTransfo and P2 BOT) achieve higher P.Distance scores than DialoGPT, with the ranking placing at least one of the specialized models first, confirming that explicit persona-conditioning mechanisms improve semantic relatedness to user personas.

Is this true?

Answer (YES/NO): NO